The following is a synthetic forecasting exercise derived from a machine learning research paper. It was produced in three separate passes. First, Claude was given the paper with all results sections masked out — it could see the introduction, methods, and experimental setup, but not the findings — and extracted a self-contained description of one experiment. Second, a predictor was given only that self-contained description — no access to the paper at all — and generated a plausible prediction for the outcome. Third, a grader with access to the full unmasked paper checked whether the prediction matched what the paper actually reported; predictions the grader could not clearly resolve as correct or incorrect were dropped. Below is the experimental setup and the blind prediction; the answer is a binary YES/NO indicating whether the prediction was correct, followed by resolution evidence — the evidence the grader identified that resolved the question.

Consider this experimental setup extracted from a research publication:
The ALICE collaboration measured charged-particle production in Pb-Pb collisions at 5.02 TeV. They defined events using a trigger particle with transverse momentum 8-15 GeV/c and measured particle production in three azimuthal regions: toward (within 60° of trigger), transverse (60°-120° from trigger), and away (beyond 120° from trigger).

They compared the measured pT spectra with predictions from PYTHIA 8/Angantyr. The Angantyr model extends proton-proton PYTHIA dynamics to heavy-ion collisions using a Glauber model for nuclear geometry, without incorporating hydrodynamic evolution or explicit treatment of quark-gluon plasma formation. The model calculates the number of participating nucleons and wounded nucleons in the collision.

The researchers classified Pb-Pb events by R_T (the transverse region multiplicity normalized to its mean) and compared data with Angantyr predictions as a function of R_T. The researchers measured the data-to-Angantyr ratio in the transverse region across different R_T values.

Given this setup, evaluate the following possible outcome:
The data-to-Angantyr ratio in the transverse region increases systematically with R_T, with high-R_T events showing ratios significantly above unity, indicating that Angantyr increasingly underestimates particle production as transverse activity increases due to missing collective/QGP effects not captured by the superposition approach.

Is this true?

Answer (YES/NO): NO